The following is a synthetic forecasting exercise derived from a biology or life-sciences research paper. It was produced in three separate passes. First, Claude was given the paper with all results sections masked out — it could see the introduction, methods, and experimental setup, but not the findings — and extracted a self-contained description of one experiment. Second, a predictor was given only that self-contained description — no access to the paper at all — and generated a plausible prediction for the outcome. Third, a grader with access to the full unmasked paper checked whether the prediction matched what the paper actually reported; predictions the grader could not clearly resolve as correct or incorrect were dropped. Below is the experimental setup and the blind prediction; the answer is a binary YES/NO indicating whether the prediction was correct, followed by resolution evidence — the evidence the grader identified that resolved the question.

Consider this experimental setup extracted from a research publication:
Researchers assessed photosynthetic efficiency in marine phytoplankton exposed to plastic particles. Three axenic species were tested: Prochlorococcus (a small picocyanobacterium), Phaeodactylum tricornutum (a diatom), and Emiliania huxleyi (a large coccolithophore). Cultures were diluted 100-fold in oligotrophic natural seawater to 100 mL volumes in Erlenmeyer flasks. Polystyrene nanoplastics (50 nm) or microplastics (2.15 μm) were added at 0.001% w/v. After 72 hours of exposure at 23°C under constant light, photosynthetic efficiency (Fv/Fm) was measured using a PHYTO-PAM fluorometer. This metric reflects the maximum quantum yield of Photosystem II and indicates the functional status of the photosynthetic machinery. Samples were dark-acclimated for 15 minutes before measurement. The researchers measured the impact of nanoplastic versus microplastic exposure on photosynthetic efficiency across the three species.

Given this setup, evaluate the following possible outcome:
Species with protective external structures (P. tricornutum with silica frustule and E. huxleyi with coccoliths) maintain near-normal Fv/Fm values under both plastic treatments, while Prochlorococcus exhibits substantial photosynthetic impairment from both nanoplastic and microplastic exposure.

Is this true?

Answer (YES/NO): NO